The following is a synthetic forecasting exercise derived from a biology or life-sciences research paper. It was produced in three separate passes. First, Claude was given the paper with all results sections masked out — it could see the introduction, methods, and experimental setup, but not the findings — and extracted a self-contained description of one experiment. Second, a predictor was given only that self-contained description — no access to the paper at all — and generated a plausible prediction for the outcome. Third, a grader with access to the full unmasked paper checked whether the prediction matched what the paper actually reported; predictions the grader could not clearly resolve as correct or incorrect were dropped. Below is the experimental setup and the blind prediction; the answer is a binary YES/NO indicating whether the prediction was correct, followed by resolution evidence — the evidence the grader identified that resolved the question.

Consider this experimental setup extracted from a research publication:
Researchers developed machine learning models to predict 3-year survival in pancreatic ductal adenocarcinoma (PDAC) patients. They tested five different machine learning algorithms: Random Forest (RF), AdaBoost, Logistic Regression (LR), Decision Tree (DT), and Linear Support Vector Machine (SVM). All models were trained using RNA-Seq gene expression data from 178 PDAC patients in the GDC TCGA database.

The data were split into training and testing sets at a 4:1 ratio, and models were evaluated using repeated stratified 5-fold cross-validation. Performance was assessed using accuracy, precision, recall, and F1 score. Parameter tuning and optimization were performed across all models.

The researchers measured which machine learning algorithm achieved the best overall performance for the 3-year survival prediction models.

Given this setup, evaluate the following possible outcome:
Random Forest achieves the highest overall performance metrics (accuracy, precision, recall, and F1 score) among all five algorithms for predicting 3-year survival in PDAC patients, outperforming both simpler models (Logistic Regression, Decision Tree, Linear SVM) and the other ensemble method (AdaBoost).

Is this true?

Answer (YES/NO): NO